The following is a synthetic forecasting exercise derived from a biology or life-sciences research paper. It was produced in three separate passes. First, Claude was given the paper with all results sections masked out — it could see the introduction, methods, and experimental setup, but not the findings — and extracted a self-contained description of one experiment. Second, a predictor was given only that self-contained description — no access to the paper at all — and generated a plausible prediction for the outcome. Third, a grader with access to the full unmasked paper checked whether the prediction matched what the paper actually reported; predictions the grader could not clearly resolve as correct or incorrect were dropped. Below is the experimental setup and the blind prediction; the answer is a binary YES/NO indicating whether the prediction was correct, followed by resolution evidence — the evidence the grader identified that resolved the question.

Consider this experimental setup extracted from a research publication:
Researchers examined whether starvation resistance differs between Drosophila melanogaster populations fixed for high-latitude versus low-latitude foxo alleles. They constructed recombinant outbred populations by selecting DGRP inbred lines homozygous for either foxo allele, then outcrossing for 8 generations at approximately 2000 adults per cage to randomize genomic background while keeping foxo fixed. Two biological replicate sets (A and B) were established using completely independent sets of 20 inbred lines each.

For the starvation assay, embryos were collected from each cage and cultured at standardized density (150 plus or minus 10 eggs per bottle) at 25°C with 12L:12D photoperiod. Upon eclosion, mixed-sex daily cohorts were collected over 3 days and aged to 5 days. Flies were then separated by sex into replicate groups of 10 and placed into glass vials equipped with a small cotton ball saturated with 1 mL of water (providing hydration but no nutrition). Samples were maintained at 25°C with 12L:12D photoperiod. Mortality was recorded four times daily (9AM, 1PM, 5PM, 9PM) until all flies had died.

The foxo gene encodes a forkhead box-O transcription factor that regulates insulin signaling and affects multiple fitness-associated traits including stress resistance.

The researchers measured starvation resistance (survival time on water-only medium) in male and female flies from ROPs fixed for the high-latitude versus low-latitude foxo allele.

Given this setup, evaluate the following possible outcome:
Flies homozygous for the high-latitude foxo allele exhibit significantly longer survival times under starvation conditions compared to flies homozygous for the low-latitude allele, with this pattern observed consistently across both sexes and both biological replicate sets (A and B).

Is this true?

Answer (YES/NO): YES